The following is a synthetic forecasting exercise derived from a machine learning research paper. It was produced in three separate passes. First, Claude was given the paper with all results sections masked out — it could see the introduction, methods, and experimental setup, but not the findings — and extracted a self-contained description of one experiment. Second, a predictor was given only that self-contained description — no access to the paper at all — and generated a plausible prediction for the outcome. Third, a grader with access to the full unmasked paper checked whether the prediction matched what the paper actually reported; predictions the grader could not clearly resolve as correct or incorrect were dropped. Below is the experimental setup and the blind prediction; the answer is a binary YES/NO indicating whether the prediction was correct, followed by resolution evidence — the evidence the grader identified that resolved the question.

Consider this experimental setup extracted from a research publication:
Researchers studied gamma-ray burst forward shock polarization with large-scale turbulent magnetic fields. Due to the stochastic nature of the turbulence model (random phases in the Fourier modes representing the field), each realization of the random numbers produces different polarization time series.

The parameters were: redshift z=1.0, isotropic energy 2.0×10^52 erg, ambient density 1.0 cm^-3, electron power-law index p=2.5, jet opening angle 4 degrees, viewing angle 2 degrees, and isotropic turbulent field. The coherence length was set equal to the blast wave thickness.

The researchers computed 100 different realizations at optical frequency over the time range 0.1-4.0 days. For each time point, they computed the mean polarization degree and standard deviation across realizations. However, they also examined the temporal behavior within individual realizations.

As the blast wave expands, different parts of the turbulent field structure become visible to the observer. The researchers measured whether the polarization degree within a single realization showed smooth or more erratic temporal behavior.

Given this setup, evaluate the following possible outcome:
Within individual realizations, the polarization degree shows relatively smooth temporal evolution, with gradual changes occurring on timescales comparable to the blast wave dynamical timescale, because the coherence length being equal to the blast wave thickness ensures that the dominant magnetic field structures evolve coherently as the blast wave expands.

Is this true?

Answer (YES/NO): NO